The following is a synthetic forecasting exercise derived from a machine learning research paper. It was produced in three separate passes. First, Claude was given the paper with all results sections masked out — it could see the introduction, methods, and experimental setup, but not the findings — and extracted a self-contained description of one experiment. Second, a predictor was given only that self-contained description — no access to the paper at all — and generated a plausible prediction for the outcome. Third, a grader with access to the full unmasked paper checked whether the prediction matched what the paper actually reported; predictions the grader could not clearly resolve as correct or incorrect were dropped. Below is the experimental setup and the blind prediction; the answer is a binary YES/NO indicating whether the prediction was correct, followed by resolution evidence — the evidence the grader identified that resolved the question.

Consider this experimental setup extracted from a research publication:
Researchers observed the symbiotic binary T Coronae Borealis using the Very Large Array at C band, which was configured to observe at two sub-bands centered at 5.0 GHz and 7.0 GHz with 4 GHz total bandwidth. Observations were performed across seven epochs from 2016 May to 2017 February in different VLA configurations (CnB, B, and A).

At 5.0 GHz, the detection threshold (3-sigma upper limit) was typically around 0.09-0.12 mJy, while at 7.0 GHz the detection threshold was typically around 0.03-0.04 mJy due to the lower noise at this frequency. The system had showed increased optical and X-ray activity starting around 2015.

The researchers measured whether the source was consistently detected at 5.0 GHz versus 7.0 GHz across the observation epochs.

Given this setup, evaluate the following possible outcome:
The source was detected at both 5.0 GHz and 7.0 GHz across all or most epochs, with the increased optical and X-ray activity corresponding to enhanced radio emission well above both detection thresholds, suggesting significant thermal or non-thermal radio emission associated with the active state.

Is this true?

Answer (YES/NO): NO